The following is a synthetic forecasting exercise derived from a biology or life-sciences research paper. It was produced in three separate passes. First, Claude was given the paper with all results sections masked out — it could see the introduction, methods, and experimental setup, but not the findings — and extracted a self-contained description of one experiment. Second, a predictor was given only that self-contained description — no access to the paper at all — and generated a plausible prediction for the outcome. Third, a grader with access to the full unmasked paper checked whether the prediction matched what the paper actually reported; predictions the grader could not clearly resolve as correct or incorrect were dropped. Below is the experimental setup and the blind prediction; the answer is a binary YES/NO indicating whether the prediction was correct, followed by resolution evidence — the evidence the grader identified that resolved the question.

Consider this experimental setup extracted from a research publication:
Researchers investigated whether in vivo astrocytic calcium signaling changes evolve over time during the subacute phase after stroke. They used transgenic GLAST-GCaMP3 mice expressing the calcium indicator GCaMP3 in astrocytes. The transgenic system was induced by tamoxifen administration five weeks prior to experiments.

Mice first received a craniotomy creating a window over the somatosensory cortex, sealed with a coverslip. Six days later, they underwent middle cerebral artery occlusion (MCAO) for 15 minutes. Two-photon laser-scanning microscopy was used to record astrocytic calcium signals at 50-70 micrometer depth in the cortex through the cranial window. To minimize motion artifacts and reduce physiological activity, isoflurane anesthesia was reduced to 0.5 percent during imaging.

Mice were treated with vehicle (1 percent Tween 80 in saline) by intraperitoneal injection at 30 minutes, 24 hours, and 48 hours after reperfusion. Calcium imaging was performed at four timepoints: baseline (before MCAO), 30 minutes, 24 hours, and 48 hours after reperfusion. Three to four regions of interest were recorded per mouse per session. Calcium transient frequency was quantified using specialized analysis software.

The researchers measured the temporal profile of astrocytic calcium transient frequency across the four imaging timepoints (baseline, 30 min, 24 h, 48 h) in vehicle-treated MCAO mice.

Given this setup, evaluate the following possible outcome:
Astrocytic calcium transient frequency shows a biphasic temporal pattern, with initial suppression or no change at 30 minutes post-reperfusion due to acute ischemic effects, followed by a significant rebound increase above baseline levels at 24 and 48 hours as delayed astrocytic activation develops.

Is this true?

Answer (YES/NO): NO